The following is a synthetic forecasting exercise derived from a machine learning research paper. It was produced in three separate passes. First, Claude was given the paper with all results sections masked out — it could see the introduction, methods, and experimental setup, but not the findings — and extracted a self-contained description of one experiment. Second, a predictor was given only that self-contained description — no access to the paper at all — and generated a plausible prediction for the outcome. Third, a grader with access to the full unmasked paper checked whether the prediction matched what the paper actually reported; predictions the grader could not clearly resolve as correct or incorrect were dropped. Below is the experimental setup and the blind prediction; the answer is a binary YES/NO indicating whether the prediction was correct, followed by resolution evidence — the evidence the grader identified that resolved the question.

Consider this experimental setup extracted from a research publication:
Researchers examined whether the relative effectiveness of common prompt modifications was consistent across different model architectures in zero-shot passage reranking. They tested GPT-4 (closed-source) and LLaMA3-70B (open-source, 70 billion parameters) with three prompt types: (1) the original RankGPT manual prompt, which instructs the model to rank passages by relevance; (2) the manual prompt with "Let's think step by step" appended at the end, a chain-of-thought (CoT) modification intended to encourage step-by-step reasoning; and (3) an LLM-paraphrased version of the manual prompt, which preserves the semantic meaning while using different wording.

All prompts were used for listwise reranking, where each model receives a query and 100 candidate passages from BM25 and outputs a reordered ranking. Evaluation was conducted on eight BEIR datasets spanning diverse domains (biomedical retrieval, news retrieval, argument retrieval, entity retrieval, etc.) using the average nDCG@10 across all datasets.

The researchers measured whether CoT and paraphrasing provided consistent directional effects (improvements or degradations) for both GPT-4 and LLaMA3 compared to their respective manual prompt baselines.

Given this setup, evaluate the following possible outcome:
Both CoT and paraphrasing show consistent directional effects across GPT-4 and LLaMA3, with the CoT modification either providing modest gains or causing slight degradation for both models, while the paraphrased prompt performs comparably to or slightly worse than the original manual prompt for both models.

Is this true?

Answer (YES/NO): YES